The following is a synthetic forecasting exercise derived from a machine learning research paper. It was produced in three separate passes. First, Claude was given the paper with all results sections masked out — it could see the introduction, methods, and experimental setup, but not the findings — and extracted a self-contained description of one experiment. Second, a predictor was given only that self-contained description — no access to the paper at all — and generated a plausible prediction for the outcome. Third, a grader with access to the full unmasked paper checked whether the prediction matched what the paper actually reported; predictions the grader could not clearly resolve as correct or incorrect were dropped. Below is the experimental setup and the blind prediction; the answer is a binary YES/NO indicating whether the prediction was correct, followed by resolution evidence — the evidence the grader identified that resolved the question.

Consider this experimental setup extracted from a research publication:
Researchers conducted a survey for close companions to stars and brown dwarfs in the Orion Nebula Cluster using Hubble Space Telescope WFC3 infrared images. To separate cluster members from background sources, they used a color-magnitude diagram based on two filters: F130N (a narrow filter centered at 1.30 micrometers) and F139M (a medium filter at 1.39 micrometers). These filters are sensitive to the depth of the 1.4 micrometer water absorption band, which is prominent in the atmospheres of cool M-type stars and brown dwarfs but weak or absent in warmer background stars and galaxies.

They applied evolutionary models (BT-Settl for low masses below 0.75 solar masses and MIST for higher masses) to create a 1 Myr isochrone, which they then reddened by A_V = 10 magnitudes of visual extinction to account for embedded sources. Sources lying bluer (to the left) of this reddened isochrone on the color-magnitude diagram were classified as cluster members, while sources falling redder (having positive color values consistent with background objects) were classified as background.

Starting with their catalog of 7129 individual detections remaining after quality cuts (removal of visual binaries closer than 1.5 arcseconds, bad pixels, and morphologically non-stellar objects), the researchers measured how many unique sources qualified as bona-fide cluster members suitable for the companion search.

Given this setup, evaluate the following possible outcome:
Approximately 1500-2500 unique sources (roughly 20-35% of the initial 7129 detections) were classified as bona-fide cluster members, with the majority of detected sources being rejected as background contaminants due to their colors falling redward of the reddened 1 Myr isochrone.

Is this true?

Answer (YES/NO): NO